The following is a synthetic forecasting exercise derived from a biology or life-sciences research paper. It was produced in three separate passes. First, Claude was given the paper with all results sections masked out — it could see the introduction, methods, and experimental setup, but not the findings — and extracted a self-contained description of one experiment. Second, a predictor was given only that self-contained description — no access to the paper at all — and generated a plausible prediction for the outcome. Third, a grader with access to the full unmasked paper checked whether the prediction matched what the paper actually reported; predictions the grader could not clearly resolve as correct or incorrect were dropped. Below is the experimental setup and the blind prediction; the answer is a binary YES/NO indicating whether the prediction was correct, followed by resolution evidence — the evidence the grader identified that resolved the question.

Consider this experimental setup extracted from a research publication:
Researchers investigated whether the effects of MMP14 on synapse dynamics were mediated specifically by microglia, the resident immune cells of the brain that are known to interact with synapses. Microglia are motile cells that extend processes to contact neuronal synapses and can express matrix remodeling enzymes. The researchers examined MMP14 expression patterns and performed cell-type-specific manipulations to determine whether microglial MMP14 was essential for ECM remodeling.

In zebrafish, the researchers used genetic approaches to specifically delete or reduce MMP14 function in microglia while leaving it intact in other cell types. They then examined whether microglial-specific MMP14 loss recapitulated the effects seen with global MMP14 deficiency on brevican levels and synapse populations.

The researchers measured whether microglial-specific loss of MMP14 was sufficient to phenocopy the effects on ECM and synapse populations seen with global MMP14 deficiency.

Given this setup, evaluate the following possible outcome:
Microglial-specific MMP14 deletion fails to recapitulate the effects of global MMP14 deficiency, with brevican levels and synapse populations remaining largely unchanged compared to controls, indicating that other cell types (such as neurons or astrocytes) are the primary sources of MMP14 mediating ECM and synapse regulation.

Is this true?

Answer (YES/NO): NO